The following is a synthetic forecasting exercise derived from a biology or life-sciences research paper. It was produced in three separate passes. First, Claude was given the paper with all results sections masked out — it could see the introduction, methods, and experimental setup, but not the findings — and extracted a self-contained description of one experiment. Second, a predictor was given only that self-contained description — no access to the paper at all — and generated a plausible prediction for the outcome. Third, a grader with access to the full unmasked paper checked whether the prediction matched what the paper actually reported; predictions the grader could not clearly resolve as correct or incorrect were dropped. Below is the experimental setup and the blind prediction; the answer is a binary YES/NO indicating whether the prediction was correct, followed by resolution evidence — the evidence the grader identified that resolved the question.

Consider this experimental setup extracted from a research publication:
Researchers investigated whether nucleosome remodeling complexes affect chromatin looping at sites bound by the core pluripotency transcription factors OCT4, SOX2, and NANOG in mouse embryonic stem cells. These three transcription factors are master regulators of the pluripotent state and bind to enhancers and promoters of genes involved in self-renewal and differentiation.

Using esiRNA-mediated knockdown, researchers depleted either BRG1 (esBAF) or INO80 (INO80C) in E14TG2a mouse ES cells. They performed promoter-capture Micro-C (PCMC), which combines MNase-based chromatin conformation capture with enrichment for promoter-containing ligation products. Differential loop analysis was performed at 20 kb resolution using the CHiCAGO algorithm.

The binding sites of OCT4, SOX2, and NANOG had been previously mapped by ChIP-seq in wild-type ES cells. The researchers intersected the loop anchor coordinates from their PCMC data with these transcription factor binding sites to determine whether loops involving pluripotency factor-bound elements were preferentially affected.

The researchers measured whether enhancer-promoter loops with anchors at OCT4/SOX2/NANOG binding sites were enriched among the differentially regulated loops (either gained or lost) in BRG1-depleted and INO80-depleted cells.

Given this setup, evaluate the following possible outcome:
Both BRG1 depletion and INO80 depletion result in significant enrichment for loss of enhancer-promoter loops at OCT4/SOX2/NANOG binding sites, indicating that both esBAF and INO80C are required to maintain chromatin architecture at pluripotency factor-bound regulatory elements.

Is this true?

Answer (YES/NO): NO